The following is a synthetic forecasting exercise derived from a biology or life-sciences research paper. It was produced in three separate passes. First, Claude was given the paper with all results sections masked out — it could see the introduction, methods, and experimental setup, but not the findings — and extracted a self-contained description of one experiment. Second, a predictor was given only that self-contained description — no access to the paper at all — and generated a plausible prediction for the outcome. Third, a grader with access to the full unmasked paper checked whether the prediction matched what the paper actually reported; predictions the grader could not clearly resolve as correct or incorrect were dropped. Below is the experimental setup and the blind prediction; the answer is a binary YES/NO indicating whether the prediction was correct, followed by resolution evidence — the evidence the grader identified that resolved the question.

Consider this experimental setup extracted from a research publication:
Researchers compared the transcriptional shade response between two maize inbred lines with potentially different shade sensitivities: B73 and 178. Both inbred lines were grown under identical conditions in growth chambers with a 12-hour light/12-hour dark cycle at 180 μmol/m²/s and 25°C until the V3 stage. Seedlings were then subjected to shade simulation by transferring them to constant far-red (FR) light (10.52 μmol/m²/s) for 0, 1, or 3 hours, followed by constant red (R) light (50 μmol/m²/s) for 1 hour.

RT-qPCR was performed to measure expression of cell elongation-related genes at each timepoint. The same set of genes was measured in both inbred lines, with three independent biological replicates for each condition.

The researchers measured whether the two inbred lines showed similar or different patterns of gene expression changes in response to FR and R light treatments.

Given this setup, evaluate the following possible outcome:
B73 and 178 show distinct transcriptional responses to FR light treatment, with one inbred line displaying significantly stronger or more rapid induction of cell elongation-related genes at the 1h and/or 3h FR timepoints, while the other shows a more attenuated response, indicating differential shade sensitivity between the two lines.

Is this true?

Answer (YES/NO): YES